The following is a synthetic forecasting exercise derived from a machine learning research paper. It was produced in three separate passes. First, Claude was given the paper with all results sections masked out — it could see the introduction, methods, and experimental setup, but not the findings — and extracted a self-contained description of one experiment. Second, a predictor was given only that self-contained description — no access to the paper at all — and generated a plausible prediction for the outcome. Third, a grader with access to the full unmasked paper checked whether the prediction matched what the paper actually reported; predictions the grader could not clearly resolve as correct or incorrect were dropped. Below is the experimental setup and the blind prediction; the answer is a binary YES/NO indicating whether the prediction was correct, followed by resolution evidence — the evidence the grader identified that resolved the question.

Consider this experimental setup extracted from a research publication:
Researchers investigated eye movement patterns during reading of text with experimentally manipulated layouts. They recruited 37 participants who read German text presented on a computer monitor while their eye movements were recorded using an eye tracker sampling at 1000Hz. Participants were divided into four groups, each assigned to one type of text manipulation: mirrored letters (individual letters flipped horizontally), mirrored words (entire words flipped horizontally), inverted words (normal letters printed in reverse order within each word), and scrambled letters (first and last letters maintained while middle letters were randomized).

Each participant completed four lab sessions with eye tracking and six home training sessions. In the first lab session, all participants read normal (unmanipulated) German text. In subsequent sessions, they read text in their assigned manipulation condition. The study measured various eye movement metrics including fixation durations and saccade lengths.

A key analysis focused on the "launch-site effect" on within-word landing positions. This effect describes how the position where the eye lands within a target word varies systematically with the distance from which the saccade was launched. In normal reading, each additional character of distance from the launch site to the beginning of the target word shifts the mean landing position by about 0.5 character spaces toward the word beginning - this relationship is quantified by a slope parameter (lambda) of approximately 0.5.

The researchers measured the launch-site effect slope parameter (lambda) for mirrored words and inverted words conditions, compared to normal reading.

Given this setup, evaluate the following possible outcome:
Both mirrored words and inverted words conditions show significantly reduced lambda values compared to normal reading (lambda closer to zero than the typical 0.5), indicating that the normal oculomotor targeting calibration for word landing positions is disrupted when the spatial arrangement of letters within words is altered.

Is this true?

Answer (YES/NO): YES